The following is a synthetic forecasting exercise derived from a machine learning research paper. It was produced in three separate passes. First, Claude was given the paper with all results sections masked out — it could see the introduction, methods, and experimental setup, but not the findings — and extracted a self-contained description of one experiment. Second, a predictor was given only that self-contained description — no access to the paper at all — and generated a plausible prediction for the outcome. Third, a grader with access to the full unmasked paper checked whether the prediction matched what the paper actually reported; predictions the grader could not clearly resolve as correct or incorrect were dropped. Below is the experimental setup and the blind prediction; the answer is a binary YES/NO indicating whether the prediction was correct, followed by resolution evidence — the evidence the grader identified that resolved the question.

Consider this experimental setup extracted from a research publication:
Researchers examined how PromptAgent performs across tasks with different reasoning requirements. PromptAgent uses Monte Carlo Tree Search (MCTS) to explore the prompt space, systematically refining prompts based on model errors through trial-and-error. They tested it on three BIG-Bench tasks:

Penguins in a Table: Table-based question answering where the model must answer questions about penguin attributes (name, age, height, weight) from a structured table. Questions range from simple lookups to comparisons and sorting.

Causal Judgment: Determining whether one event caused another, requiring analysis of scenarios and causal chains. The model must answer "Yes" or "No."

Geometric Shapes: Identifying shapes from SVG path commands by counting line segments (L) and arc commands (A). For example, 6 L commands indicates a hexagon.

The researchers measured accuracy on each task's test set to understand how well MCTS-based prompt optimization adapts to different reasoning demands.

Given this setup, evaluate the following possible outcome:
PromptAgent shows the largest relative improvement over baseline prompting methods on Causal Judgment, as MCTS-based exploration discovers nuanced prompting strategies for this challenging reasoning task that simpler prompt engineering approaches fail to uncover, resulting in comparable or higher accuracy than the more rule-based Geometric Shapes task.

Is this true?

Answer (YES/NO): NO